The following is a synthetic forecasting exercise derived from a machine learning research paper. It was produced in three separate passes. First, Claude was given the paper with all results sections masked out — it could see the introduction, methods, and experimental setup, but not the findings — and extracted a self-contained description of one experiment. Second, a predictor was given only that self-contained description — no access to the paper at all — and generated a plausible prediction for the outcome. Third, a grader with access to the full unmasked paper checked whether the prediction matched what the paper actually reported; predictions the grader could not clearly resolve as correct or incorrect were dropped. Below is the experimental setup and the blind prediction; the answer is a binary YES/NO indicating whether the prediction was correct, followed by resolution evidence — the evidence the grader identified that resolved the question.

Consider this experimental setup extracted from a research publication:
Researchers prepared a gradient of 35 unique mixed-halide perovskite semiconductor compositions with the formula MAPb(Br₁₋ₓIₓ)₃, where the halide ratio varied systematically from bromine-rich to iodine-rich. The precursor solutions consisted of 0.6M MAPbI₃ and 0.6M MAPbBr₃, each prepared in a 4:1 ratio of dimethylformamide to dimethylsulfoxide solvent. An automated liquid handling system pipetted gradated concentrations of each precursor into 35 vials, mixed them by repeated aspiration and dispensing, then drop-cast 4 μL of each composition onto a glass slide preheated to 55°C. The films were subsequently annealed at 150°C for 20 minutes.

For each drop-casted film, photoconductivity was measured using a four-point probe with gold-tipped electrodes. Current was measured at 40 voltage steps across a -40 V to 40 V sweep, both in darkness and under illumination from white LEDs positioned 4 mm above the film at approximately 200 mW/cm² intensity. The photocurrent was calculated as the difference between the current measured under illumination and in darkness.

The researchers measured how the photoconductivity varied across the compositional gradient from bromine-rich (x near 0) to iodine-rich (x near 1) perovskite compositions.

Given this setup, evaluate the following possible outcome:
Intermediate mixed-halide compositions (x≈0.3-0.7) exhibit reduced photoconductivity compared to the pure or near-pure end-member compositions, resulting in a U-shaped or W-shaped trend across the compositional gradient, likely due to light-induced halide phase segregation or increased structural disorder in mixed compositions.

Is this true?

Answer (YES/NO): NO